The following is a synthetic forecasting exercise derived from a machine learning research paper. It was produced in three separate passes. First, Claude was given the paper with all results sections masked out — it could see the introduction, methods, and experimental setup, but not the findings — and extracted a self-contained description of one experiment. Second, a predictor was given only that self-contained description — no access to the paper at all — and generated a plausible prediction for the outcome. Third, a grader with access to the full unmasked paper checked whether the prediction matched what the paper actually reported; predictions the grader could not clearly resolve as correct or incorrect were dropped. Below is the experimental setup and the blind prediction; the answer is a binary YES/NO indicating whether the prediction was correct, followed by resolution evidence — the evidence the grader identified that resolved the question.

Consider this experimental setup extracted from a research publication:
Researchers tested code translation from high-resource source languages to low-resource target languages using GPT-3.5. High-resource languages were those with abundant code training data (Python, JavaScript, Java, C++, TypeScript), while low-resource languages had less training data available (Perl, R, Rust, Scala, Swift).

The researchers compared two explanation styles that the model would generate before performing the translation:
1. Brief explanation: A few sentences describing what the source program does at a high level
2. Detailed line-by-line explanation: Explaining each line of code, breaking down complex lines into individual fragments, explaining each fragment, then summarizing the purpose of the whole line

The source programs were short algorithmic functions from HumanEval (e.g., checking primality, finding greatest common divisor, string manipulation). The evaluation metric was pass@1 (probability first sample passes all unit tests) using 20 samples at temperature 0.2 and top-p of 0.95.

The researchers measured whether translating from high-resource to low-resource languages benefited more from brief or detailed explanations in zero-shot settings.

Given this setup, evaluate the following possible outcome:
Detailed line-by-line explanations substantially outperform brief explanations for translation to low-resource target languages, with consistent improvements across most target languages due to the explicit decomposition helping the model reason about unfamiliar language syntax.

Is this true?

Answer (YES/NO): NO